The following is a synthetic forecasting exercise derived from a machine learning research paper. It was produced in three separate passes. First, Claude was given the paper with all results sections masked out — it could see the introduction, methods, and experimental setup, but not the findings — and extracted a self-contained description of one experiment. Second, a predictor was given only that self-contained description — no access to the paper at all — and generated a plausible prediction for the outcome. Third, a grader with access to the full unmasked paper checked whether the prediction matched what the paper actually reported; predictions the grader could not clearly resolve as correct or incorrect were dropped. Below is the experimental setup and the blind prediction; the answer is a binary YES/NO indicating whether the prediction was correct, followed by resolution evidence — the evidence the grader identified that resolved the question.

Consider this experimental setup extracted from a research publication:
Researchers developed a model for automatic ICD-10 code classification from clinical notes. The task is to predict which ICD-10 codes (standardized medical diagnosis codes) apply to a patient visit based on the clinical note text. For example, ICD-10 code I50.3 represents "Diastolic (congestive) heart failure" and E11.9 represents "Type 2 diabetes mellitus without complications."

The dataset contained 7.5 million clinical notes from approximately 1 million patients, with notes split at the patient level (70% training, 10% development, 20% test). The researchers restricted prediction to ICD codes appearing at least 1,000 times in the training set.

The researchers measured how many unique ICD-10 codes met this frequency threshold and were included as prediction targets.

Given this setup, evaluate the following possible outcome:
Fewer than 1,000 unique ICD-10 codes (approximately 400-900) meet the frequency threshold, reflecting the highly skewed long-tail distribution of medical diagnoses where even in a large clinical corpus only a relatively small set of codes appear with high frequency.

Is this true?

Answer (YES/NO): NO